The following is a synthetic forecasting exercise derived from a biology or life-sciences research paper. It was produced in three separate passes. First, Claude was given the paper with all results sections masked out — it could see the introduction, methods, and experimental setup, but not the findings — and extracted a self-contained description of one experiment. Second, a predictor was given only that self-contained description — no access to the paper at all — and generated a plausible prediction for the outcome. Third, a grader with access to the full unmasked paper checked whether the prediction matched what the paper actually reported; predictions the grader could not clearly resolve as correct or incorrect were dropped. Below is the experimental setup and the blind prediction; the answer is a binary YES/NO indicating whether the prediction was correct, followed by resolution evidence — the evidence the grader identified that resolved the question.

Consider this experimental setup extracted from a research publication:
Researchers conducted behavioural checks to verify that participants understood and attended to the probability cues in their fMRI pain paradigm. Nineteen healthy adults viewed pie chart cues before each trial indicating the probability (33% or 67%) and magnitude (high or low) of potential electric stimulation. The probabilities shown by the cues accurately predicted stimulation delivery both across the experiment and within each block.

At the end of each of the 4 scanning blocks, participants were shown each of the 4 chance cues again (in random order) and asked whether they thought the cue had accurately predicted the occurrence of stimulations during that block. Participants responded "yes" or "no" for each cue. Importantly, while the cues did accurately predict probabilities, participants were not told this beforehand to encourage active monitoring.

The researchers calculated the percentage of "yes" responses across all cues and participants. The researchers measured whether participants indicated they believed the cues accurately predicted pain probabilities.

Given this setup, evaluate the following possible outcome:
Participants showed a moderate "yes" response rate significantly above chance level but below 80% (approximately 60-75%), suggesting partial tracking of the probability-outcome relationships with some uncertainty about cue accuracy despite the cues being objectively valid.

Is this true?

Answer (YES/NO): YES